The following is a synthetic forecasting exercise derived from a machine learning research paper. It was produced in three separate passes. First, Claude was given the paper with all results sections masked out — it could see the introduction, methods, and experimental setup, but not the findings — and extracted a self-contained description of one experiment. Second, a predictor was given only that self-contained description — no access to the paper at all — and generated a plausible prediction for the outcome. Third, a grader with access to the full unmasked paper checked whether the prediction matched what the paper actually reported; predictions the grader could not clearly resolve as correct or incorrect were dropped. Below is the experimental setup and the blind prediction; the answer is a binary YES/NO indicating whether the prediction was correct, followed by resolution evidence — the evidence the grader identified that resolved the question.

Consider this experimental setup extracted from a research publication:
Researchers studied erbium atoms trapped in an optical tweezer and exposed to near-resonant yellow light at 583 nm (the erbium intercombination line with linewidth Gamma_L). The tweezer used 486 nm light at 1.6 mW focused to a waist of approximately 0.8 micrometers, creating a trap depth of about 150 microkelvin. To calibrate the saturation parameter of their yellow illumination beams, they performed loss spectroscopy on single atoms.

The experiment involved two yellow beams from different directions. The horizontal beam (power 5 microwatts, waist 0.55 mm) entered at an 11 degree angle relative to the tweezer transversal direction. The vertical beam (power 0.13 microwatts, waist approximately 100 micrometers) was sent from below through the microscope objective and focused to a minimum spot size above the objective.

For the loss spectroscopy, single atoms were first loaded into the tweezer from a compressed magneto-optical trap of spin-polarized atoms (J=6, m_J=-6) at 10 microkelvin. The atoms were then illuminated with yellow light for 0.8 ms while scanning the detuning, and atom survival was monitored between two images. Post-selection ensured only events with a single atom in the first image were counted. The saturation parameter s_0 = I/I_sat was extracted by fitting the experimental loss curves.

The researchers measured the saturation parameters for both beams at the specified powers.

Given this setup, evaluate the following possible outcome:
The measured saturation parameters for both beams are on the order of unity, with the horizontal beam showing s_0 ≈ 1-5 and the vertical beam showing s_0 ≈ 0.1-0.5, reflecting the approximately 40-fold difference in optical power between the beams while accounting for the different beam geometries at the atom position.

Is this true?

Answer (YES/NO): YES